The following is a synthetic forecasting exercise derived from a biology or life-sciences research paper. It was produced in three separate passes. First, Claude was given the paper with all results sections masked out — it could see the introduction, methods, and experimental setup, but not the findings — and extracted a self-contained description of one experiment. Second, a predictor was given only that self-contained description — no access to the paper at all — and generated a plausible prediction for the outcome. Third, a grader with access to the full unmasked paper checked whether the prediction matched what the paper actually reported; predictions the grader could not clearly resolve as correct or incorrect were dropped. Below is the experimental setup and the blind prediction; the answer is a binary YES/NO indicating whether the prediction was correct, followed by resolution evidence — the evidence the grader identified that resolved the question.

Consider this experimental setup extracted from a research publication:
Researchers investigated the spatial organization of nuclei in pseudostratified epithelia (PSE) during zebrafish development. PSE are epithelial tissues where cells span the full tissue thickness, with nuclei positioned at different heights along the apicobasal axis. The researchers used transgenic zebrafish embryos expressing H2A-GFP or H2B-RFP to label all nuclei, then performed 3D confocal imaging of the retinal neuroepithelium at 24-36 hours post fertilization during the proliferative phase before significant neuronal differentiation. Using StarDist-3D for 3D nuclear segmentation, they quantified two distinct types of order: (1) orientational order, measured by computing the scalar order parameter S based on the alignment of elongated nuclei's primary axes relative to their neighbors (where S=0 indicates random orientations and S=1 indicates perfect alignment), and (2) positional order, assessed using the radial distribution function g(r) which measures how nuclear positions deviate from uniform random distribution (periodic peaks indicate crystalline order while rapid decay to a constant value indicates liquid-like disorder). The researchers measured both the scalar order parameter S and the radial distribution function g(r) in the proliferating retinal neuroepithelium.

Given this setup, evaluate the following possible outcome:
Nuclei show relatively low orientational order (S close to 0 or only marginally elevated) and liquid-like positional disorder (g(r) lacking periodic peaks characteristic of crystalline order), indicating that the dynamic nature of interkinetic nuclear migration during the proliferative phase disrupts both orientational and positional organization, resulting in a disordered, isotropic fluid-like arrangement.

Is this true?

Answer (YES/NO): NO